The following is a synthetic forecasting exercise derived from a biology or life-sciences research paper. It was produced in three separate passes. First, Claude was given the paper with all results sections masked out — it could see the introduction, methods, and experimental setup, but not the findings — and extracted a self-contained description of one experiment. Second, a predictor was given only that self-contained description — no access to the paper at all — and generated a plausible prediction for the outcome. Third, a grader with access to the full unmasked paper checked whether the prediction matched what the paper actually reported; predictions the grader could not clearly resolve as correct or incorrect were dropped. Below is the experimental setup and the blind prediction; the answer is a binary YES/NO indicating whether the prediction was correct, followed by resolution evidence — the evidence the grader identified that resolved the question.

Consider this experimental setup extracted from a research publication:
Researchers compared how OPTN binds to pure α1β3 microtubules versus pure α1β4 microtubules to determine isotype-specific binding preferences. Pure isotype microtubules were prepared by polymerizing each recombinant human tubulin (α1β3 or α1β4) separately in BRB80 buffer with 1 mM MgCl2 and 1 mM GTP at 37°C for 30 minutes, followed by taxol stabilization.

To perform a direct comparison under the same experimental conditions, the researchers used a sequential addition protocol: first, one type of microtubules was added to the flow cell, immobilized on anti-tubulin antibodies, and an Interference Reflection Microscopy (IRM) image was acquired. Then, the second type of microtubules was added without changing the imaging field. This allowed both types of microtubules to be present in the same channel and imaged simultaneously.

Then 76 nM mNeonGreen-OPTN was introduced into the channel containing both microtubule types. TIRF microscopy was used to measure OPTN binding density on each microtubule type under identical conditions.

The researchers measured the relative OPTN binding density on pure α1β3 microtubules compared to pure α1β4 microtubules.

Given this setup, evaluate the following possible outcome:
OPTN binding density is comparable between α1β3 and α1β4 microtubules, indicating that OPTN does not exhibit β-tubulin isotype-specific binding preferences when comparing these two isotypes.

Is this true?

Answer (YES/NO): NO